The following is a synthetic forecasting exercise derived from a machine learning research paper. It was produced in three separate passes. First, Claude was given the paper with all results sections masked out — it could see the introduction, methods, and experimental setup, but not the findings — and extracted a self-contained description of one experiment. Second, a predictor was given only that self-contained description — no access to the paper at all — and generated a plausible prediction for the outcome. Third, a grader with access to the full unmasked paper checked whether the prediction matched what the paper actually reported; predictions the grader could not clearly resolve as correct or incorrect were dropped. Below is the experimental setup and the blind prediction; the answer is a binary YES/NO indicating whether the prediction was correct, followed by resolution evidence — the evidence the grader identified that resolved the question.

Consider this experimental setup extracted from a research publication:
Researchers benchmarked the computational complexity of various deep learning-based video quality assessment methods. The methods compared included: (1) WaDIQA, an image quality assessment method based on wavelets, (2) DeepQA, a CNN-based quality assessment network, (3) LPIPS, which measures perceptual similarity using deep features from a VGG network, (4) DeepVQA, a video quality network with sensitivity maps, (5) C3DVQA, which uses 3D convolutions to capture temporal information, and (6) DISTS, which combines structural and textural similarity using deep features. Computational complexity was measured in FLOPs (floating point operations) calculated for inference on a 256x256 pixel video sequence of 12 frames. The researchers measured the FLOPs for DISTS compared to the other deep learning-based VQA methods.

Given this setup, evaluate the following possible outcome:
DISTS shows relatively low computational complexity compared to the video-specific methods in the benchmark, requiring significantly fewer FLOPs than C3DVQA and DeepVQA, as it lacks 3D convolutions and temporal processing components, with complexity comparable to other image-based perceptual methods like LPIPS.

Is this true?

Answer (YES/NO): NO